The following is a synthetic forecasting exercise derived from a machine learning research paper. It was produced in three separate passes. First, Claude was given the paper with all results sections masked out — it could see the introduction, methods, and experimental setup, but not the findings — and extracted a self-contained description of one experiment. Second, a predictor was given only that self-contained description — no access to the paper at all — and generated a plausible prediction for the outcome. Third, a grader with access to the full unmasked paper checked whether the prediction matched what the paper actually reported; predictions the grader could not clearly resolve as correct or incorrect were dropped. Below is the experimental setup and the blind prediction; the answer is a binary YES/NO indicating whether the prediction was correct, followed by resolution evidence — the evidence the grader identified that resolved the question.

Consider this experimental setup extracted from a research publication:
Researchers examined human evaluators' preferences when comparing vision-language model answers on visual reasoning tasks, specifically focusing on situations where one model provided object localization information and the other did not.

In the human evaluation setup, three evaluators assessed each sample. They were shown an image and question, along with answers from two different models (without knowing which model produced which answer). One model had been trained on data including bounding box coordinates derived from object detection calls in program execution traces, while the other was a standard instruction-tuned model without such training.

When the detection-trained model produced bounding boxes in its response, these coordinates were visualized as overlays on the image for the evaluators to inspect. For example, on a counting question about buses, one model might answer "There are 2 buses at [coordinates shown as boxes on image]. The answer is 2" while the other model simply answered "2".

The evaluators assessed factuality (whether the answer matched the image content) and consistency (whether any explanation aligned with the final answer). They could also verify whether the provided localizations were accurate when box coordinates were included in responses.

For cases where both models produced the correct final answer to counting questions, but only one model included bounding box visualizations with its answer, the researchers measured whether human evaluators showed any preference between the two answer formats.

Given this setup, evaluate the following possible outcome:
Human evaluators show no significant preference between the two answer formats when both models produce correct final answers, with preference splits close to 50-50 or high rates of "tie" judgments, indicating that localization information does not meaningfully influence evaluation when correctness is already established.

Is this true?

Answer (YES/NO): NO